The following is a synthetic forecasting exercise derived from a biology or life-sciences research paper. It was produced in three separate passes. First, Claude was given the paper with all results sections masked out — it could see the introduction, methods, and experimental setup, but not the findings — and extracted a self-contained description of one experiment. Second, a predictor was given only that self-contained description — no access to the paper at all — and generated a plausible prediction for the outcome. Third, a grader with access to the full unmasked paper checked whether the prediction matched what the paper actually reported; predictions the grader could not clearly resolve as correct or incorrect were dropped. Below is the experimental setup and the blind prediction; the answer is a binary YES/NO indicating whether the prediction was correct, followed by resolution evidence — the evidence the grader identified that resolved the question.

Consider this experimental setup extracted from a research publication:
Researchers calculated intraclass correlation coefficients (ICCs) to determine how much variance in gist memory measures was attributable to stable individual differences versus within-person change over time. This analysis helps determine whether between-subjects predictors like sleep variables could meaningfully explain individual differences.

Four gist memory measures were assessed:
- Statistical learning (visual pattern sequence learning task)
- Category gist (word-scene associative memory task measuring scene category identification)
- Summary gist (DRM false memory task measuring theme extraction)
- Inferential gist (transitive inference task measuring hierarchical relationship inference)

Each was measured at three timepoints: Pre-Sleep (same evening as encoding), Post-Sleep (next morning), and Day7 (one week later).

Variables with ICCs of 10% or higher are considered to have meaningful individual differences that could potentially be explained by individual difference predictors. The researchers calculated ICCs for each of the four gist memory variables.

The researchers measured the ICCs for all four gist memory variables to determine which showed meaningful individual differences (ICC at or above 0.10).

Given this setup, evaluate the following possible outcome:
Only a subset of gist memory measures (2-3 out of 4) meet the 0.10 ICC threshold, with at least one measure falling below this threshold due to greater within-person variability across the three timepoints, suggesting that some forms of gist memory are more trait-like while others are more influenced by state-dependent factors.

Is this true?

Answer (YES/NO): YES